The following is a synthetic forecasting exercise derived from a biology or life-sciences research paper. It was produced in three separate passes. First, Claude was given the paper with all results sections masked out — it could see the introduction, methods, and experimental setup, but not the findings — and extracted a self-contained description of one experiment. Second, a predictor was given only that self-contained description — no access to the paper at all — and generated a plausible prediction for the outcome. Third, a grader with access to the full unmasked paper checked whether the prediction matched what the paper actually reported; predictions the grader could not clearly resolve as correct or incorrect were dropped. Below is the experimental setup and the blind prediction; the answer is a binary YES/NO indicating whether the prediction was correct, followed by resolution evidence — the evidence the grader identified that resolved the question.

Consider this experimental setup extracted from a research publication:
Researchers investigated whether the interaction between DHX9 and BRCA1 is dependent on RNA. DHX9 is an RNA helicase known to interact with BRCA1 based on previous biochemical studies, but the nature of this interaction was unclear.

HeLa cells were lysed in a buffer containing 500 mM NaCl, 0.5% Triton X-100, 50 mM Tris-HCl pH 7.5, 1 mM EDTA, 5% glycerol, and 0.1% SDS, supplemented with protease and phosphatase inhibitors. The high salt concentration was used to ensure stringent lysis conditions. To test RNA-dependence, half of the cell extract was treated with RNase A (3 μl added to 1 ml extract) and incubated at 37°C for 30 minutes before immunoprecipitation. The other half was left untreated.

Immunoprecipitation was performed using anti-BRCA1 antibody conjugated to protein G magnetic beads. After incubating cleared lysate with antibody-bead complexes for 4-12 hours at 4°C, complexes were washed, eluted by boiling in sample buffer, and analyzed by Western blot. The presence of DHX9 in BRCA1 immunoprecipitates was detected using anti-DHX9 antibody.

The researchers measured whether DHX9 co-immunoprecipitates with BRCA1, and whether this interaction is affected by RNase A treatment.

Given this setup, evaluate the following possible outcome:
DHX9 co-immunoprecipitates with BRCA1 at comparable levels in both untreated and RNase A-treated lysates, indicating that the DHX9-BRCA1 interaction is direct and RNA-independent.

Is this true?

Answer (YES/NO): YES